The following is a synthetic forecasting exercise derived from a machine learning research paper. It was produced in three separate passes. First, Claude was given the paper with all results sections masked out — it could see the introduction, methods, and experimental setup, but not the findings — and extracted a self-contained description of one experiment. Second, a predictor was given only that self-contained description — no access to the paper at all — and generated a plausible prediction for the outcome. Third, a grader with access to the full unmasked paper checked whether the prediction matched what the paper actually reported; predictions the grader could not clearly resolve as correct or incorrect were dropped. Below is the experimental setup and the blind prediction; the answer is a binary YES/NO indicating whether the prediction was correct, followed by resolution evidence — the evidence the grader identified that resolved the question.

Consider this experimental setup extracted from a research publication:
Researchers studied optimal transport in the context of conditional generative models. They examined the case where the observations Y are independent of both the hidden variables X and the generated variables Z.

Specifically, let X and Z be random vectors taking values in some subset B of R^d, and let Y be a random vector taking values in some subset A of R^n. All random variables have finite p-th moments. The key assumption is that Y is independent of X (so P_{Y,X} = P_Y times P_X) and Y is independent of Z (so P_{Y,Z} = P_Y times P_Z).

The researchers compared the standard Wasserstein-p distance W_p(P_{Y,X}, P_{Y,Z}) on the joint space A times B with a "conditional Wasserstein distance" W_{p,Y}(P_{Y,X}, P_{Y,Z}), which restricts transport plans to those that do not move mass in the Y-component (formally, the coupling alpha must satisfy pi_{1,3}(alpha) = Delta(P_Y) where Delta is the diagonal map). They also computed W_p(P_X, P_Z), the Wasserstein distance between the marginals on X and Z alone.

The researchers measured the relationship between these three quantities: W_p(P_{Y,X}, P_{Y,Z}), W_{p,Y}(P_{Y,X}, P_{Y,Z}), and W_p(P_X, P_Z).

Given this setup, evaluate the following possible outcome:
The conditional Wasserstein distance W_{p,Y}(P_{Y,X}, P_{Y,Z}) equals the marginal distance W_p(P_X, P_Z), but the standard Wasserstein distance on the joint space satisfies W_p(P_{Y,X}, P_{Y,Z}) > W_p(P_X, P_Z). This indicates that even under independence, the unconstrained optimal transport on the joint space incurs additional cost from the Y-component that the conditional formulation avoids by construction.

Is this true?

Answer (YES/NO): NO